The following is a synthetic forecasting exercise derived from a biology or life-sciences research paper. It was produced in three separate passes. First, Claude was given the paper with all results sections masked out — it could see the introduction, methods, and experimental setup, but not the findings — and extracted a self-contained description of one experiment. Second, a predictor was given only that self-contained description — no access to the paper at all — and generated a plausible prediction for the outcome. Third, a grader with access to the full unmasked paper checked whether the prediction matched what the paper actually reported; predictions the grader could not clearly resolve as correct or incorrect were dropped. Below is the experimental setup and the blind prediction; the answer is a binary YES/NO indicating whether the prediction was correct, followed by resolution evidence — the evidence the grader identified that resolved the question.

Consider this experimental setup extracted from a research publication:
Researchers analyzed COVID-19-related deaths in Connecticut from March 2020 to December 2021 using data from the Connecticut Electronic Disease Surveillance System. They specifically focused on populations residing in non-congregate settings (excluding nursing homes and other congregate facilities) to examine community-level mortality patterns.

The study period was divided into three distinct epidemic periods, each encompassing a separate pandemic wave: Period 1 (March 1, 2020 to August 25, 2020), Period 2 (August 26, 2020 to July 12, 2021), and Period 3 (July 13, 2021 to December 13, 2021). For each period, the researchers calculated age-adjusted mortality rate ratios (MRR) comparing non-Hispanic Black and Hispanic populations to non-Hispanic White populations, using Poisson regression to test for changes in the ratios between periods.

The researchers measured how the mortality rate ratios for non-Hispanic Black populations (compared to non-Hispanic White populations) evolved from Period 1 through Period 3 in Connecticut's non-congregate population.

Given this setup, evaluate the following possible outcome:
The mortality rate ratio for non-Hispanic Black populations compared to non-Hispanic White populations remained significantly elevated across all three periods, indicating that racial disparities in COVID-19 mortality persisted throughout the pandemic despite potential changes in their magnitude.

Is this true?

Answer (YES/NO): NO